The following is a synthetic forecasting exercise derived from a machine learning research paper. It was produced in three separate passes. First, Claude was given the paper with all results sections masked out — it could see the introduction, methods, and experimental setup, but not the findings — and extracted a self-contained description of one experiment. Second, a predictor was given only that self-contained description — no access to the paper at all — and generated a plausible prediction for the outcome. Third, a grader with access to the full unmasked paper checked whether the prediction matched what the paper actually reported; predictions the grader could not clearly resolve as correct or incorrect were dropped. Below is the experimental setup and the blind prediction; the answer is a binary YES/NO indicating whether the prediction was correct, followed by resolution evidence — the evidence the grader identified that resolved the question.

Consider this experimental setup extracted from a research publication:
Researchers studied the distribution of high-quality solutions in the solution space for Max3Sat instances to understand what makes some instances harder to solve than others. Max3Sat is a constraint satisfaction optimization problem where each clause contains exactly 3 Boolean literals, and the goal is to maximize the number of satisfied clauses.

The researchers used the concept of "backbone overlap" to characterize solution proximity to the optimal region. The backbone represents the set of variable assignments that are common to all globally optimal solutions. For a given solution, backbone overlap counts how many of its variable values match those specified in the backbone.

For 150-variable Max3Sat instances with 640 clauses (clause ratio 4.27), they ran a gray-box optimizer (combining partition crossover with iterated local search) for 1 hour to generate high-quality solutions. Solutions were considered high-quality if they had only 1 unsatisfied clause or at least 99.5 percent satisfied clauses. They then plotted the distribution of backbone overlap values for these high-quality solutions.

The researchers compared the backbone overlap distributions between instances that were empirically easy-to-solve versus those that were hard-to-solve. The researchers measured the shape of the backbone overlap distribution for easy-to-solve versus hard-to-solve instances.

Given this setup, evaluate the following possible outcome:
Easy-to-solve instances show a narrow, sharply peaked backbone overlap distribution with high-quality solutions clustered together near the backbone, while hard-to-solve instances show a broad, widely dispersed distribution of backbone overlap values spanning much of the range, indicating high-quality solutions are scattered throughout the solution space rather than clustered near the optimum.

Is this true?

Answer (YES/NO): NO